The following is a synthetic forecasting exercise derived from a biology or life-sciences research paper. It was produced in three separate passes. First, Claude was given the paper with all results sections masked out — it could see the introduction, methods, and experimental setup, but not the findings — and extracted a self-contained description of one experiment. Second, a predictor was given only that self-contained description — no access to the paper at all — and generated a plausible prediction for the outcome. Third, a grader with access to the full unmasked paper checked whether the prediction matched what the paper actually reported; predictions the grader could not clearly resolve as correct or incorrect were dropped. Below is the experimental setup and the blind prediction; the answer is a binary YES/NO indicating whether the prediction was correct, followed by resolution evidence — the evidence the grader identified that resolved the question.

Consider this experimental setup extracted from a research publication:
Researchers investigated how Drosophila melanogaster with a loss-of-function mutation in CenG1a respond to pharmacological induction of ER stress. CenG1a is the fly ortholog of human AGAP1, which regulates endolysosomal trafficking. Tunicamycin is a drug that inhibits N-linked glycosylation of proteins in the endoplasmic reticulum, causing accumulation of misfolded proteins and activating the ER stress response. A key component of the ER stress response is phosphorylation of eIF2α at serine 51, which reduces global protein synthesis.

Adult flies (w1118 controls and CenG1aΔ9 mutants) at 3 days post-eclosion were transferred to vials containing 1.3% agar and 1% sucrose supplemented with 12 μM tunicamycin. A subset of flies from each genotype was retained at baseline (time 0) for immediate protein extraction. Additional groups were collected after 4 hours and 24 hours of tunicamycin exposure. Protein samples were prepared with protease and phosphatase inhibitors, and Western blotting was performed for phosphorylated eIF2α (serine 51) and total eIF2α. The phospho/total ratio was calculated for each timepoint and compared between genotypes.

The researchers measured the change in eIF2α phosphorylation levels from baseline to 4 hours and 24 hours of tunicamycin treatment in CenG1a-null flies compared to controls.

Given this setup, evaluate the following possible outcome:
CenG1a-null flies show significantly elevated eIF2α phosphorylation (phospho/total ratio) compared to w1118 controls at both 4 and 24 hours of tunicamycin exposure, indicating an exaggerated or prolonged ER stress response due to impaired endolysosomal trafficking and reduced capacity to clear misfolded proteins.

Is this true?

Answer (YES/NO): NO